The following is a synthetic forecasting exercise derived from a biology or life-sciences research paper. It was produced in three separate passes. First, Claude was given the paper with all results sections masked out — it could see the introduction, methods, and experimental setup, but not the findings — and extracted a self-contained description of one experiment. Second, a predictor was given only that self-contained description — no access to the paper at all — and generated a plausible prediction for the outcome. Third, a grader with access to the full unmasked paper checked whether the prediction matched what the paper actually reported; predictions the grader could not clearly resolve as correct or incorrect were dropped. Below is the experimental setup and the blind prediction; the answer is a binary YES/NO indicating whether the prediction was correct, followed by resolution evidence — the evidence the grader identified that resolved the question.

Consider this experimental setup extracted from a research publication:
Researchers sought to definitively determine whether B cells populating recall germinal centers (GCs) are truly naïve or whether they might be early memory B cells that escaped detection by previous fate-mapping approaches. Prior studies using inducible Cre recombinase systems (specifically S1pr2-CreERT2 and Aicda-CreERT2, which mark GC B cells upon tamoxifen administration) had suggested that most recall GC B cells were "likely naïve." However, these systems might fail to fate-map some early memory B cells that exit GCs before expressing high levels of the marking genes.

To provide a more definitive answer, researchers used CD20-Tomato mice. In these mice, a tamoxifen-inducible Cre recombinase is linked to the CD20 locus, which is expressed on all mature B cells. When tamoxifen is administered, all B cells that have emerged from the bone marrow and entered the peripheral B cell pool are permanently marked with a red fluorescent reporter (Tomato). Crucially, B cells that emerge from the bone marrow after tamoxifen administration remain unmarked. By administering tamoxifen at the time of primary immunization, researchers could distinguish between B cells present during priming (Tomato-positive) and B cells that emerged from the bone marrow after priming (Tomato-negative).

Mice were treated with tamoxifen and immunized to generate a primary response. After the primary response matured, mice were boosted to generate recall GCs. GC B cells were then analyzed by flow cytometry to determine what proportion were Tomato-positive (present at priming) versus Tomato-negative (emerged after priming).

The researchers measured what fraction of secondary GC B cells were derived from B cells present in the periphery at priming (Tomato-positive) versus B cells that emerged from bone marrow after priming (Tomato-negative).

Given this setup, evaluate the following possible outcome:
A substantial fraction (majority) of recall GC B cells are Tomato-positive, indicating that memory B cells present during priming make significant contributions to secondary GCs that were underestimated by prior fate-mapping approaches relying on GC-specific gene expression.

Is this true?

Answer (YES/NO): NO